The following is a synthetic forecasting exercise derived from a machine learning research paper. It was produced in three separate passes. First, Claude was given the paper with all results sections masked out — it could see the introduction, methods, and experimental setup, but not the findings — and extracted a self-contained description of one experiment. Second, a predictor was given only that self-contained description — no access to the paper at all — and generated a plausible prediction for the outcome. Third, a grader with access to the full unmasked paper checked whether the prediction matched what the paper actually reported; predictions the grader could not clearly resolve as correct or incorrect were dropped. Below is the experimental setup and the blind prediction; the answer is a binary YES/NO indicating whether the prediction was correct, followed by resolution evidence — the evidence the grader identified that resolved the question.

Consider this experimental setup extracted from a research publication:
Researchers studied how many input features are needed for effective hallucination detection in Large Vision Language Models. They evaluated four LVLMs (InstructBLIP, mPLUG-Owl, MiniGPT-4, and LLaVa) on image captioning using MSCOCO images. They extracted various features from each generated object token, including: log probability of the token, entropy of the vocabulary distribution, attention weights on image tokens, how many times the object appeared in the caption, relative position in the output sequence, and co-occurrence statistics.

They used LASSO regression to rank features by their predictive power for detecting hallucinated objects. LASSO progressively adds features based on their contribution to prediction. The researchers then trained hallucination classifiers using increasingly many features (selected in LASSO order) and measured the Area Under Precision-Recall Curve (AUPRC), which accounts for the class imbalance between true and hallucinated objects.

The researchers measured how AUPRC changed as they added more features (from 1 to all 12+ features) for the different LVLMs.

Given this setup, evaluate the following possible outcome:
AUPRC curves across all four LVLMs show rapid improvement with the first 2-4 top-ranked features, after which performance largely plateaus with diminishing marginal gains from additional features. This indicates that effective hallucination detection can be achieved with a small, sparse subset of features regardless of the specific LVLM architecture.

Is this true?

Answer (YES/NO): NO